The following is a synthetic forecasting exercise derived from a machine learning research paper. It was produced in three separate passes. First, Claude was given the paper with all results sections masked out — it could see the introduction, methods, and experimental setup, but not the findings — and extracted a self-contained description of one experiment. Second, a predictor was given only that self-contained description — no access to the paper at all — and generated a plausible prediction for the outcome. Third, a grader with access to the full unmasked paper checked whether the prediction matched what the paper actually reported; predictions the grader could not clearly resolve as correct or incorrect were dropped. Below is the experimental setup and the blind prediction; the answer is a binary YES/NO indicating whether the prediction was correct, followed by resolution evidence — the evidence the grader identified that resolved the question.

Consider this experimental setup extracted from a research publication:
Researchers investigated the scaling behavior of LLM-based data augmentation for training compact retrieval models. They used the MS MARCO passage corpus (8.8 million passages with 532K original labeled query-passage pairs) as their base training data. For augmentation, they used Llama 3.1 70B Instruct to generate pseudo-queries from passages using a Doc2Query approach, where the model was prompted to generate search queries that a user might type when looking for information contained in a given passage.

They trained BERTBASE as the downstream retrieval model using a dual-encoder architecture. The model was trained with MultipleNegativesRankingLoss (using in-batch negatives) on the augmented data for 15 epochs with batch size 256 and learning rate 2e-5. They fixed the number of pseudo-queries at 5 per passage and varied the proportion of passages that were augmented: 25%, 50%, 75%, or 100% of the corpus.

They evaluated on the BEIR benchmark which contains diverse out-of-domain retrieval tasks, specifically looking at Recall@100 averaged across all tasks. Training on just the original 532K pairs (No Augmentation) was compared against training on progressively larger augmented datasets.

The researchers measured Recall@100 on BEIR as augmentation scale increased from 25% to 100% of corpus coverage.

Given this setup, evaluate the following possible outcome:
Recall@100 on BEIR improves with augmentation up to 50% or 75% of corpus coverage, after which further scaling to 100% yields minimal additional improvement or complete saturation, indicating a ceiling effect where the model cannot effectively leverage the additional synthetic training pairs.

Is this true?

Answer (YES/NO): YES